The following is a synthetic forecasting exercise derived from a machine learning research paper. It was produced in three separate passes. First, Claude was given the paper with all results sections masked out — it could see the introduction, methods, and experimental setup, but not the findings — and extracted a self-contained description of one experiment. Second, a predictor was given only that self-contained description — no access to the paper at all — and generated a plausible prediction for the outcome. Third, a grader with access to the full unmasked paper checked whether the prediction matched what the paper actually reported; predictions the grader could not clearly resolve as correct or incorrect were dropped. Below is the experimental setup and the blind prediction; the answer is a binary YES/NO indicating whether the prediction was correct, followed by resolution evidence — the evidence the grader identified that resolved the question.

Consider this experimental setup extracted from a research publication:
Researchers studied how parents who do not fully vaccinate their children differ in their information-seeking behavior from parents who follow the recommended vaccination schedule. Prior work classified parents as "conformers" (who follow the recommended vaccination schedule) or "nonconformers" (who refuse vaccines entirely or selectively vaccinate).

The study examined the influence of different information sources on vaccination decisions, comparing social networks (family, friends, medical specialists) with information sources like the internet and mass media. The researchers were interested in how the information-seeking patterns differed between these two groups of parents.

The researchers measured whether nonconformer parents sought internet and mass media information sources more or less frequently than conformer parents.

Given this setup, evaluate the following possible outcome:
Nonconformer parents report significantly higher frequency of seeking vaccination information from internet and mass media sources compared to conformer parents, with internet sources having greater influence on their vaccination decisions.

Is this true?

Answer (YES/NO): NO